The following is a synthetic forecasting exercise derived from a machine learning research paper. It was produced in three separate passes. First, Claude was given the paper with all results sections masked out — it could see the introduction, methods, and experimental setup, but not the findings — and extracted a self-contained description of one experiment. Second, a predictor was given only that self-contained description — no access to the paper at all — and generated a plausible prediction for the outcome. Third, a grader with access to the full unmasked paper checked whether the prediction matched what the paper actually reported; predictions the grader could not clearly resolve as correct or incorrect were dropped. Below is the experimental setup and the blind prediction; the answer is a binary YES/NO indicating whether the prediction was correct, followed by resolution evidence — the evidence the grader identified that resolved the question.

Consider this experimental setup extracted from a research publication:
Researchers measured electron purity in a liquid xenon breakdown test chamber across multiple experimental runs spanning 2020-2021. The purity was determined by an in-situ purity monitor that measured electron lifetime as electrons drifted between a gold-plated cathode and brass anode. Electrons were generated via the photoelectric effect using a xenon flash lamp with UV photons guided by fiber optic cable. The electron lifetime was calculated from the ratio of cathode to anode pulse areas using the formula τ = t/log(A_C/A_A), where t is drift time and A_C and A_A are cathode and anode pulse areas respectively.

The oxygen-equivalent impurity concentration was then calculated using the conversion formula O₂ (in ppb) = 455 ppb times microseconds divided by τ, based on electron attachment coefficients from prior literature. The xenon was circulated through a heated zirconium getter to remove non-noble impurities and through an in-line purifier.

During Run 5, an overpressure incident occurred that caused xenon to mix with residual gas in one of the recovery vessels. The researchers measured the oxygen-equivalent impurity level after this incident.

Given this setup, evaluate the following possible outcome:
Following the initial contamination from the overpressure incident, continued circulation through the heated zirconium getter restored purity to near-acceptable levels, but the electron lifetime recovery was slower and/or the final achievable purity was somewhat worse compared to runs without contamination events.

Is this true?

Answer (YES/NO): NO